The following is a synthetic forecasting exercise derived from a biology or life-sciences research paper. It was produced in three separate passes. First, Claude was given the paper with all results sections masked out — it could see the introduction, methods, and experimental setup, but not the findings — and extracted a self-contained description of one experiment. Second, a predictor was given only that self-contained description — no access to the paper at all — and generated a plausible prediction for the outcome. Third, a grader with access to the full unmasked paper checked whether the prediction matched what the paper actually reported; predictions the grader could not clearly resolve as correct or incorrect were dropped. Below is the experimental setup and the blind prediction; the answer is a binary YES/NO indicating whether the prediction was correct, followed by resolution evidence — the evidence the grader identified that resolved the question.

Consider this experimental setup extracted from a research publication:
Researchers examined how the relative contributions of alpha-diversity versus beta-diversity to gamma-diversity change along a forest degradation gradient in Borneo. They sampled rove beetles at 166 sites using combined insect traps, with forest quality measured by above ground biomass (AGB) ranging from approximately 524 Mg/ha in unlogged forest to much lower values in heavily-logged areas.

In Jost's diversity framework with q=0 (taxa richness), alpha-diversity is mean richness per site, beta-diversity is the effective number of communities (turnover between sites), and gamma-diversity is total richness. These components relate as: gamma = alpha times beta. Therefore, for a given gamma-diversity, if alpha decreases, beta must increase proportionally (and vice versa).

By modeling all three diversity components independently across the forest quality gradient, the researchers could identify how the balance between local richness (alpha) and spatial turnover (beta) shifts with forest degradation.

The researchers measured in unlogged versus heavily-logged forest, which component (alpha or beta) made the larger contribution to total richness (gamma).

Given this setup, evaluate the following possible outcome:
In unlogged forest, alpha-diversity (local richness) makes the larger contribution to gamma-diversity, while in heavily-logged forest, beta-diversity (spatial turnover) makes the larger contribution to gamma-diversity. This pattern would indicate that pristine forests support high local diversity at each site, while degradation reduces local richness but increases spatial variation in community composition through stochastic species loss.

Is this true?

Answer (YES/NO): YES